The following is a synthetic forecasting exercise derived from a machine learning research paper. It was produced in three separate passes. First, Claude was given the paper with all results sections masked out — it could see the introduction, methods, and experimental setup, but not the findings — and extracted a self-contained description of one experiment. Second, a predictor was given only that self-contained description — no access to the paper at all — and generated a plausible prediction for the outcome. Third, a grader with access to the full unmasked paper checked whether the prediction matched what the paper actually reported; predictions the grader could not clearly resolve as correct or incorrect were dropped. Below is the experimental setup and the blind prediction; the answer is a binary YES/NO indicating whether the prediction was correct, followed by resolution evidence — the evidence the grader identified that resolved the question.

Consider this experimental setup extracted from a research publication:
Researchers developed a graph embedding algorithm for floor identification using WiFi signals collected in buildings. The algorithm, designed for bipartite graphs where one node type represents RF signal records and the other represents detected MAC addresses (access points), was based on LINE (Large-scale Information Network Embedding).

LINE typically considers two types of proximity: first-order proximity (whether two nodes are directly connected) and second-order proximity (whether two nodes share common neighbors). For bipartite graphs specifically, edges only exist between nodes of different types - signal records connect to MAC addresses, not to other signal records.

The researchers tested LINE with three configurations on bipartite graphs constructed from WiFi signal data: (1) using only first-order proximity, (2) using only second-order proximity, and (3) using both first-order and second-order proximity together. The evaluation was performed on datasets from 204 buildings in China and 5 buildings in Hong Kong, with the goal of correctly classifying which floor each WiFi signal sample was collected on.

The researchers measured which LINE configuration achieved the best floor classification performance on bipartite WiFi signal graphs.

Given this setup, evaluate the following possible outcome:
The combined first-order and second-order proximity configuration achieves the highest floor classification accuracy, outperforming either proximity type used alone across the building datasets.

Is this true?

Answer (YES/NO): NO